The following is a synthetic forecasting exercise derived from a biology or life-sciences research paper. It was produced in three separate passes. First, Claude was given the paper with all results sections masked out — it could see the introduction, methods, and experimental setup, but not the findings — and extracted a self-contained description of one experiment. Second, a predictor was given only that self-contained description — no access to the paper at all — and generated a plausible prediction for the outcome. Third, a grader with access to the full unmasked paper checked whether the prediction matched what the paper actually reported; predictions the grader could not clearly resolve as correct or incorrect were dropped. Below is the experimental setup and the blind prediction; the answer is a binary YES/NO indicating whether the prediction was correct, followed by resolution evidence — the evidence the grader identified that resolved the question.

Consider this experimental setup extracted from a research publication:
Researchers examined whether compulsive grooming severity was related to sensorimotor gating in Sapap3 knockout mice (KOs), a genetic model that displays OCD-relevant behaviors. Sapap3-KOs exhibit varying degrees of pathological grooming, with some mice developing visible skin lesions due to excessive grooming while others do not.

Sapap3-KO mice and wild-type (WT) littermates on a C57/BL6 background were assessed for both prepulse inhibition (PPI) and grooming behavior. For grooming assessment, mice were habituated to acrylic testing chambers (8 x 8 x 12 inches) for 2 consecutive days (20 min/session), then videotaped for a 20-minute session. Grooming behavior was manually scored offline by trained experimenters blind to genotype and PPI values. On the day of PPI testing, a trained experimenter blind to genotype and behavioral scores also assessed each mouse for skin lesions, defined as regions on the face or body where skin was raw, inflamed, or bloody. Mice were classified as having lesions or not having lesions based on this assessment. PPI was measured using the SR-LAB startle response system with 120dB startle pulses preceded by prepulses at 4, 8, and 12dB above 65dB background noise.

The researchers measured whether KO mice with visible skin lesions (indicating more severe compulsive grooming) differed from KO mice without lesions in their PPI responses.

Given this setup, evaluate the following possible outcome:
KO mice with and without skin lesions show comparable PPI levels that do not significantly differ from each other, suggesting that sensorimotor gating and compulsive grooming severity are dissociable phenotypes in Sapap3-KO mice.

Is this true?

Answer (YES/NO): NO